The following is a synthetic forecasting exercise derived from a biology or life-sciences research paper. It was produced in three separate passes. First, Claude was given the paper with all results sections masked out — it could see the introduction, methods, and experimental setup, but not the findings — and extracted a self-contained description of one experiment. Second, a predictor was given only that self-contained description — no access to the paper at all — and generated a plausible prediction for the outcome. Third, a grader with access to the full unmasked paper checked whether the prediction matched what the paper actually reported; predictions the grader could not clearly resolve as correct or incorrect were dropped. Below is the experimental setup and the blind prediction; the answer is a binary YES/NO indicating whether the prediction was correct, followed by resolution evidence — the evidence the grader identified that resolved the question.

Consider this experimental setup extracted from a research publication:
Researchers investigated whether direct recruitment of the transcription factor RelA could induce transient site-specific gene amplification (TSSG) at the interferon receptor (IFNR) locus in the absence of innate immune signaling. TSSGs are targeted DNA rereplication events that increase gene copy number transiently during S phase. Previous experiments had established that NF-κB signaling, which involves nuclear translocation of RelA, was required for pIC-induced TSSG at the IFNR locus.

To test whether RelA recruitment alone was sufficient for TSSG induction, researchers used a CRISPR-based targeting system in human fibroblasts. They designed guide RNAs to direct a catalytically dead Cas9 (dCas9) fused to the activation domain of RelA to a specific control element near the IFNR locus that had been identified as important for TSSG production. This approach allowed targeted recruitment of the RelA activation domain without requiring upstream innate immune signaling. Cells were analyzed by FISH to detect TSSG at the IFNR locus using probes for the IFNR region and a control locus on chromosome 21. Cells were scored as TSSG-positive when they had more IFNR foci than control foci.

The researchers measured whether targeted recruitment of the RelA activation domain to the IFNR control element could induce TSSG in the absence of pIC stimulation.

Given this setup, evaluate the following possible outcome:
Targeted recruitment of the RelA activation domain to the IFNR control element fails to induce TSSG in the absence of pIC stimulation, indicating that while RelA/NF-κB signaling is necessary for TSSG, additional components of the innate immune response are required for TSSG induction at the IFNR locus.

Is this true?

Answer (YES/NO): NO